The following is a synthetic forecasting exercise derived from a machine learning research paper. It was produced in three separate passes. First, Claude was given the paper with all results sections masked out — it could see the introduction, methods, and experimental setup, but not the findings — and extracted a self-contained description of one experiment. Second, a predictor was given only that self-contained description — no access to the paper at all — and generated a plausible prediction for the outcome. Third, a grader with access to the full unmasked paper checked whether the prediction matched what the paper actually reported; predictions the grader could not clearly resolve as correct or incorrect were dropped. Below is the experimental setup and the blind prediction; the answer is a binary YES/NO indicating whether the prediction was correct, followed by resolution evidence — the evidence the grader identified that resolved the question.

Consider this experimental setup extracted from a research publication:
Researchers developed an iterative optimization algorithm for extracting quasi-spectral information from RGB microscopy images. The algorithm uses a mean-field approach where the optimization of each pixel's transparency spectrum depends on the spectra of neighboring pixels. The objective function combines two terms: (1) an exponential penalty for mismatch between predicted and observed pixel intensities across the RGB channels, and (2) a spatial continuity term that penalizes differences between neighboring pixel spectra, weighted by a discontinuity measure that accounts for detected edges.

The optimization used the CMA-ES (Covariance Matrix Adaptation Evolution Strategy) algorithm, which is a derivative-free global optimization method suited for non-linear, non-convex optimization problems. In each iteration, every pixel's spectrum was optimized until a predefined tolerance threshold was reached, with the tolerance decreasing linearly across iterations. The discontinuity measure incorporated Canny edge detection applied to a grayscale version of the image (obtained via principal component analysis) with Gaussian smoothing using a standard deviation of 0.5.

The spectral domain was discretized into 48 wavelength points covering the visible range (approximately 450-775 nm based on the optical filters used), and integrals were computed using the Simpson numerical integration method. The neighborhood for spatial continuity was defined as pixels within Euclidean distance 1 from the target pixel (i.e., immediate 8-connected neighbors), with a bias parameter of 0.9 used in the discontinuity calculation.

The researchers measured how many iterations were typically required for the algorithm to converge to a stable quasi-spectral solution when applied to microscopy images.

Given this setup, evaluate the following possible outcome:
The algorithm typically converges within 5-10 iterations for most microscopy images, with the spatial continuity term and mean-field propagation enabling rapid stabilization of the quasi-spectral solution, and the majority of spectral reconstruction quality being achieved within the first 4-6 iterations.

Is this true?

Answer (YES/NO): NO